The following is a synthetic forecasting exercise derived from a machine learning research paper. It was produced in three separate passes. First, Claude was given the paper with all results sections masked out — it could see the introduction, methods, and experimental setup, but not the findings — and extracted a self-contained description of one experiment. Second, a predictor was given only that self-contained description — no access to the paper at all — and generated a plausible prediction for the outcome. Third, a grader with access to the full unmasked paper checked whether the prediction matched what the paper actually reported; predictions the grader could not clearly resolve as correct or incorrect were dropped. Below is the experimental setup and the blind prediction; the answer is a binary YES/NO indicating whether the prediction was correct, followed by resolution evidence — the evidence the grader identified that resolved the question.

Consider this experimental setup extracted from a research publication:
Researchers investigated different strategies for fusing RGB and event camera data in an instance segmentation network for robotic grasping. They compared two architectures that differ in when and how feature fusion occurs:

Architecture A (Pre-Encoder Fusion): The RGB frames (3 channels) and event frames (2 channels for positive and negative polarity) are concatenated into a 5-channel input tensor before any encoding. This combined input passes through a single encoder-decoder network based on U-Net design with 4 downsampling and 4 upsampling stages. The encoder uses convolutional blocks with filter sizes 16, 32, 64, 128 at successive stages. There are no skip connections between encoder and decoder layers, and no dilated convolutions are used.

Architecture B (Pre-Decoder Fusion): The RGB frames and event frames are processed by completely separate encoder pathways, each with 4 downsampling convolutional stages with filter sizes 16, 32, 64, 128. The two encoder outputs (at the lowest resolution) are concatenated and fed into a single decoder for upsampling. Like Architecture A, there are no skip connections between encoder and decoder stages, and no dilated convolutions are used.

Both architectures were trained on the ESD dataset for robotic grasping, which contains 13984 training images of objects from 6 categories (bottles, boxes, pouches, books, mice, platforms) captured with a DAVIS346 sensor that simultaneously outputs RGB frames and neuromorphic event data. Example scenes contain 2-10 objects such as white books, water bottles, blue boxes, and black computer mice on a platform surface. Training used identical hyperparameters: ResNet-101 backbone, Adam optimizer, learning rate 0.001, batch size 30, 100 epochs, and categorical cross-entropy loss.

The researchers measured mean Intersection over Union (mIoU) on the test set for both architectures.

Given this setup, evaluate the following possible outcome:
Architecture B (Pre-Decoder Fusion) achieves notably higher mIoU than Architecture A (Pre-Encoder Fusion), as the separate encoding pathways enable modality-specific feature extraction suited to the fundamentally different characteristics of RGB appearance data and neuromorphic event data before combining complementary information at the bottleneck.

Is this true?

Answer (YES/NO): NO